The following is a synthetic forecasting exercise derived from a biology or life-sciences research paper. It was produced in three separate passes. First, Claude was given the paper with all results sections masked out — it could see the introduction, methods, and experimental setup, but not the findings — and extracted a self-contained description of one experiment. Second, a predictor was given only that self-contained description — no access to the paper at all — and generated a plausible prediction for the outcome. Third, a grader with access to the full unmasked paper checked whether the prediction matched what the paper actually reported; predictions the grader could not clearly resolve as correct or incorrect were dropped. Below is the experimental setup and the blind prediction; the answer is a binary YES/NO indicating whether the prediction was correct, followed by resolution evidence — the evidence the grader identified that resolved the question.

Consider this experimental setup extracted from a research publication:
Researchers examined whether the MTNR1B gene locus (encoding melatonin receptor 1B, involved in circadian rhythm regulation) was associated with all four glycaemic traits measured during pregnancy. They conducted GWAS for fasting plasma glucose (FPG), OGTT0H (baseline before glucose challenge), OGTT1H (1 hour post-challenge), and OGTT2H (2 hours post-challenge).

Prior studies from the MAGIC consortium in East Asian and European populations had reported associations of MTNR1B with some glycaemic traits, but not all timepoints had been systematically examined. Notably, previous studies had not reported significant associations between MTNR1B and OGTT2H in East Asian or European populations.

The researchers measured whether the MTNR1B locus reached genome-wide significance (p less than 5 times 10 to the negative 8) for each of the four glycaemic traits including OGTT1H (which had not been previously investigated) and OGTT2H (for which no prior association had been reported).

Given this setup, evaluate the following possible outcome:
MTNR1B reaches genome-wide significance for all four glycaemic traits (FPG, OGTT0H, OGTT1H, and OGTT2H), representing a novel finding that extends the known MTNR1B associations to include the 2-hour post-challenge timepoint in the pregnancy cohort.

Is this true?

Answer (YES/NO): YES